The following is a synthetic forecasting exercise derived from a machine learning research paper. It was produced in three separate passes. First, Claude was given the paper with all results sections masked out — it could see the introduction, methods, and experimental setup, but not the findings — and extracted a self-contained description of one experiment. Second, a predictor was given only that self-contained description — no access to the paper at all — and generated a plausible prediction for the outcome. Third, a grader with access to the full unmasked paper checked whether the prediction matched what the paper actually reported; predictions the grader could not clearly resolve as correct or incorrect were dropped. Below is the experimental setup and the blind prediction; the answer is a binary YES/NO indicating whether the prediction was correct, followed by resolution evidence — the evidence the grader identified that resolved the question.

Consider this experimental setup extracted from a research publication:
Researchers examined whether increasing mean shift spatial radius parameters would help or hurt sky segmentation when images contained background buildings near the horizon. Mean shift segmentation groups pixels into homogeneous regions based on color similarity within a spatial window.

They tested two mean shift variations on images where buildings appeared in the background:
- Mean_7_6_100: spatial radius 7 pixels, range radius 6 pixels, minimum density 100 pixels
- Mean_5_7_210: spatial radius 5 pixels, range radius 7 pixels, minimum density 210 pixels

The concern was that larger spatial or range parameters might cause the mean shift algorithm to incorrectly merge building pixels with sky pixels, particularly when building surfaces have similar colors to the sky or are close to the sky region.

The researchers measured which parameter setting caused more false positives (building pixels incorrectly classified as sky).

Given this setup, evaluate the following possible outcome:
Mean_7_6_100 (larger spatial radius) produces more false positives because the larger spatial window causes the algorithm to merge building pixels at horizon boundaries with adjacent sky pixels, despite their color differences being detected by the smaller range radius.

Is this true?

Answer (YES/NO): NO